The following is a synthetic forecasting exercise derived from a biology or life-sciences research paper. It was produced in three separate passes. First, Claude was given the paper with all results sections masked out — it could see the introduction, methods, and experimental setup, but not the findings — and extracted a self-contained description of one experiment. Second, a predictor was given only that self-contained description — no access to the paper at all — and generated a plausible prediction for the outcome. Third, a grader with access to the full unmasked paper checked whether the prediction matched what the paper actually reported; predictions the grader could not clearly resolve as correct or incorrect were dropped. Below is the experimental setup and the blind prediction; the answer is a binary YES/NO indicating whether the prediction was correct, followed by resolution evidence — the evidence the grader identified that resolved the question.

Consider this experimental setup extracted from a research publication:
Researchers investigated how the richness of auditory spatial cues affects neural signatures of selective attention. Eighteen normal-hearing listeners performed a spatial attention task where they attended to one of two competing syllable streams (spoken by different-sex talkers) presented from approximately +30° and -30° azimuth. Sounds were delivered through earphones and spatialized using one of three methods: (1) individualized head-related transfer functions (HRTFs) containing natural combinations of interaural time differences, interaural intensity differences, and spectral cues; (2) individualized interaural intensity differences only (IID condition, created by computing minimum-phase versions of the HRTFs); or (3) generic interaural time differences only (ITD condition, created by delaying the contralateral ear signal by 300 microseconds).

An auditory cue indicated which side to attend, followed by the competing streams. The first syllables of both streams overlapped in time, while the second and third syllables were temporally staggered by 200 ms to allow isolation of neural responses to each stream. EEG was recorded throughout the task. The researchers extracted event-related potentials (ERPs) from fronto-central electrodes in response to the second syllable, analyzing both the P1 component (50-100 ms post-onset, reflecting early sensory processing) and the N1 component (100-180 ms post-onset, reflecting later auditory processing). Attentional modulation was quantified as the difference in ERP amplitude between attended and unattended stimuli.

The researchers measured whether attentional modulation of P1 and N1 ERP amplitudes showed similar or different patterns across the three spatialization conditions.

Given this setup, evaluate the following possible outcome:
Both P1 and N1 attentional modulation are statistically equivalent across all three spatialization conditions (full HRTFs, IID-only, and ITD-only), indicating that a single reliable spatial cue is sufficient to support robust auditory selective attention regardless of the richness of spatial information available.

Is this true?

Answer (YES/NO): NO